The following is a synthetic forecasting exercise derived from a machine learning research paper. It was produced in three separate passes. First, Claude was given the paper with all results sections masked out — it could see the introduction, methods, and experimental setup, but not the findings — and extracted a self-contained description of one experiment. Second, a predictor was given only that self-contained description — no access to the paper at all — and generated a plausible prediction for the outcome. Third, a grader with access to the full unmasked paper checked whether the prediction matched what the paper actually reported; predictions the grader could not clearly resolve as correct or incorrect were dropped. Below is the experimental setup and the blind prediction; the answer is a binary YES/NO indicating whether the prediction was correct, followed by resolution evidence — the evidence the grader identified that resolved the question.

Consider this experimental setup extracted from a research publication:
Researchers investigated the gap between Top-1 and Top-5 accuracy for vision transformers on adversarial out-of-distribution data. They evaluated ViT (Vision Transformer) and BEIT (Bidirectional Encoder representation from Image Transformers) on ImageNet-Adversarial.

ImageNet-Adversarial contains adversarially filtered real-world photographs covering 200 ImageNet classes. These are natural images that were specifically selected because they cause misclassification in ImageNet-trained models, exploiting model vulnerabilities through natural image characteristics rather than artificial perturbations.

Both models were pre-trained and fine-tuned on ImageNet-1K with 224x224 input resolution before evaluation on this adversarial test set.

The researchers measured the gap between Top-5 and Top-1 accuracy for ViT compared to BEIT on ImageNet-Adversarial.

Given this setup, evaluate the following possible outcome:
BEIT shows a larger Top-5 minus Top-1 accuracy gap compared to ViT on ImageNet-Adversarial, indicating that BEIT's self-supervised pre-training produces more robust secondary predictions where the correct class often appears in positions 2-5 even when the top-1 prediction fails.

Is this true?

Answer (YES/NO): YES